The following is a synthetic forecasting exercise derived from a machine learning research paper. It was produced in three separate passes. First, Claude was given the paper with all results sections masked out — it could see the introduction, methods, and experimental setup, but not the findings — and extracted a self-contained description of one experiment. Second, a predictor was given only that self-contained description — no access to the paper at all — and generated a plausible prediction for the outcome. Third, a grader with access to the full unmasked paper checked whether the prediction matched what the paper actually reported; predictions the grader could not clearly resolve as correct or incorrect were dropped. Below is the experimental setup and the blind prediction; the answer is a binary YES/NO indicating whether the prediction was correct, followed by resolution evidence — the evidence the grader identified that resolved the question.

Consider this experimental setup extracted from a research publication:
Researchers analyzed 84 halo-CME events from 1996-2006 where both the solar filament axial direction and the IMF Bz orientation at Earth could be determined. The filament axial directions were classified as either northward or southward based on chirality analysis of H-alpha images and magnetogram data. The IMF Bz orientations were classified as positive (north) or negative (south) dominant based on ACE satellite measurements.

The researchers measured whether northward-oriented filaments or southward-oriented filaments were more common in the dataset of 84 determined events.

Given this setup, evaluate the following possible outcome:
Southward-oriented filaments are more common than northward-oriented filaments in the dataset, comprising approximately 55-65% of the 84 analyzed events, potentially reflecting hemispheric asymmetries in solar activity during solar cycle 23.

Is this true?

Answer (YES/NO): NO